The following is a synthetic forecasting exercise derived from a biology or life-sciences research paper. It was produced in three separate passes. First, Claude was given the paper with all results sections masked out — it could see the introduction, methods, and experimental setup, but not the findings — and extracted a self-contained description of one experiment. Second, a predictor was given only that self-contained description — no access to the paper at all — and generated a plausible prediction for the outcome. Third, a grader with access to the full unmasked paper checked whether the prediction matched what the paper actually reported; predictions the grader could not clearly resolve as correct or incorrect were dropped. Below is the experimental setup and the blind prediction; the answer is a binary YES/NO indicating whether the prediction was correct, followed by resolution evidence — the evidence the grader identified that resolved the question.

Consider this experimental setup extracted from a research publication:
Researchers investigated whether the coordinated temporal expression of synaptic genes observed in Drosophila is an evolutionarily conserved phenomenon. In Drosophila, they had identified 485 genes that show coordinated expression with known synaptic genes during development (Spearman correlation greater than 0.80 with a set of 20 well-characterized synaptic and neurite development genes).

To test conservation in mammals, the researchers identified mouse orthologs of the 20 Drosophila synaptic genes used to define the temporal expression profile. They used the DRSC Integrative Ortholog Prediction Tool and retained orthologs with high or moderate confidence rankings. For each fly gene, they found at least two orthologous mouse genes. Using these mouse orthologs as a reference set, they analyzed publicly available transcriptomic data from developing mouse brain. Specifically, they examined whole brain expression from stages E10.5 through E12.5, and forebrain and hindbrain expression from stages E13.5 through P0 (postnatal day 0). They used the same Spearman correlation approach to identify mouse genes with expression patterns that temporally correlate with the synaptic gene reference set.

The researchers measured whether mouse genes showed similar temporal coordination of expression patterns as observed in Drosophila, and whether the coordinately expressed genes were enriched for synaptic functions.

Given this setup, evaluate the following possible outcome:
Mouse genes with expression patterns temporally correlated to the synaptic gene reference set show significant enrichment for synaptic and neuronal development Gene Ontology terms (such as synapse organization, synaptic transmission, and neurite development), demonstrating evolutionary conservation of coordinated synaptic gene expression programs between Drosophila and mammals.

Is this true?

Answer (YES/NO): YES